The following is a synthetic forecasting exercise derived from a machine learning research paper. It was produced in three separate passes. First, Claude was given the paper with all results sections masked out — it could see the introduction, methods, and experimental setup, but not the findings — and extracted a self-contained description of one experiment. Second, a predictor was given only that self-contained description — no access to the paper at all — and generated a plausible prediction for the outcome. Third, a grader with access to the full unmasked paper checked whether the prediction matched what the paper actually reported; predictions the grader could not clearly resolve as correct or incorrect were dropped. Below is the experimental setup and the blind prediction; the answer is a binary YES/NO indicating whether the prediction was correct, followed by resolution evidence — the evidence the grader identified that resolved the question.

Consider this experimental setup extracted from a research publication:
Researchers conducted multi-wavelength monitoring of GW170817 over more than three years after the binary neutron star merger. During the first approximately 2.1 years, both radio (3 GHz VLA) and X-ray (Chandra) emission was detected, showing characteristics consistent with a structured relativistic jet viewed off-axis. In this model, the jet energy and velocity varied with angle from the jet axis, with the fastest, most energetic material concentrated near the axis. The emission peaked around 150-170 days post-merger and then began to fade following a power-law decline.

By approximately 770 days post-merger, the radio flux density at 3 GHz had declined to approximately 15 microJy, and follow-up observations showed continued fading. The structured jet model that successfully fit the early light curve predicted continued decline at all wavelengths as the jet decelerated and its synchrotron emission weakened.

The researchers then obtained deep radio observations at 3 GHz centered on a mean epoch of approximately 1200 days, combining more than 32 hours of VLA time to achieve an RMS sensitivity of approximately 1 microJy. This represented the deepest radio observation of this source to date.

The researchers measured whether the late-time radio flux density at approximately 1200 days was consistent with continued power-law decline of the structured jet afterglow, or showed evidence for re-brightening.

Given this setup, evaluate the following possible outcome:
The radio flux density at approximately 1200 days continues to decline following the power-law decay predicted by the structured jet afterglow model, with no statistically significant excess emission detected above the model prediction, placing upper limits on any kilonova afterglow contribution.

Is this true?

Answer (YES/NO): YES